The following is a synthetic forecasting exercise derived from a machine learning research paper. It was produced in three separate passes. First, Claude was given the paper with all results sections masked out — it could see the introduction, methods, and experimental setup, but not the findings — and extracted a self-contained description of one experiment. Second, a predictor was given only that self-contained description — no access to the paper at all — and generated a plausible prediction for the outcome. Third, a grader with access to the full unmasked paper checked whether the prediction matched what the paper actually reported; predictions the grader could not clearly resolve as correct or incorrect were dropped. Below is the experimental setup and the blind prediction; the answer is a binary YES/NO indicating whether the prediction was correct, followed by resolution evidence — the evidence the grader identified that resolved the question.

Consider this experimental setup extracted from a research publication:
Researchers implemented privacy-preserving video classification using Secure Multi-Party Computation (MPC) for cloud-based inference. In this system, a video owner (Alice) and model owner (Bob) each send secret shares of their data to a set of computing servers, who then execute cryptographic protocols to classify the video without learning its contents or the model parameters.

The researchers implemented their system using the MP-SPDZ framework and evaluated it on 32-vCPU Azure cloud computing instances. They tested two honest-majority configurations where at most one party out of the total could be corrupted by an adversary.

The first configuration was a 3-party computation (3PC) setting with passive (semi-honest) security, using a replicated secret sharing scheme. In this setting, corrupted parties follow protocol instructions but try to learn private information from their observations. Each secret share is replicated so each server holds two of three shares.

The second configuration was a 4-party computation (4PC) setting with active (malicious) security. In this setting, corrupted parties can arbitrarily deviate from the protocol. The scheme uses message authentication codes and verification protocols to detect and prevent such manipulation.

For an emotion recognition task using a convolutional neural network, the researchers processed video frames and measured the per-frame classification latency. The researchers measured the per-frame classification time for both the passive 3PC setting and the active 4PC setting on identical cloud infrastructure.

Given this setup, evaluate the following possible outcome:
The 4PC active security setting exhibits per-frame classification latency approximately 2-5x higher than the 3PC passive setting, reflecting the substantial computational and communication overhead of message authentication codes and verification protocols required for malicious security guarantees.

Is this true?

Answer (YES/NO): NO